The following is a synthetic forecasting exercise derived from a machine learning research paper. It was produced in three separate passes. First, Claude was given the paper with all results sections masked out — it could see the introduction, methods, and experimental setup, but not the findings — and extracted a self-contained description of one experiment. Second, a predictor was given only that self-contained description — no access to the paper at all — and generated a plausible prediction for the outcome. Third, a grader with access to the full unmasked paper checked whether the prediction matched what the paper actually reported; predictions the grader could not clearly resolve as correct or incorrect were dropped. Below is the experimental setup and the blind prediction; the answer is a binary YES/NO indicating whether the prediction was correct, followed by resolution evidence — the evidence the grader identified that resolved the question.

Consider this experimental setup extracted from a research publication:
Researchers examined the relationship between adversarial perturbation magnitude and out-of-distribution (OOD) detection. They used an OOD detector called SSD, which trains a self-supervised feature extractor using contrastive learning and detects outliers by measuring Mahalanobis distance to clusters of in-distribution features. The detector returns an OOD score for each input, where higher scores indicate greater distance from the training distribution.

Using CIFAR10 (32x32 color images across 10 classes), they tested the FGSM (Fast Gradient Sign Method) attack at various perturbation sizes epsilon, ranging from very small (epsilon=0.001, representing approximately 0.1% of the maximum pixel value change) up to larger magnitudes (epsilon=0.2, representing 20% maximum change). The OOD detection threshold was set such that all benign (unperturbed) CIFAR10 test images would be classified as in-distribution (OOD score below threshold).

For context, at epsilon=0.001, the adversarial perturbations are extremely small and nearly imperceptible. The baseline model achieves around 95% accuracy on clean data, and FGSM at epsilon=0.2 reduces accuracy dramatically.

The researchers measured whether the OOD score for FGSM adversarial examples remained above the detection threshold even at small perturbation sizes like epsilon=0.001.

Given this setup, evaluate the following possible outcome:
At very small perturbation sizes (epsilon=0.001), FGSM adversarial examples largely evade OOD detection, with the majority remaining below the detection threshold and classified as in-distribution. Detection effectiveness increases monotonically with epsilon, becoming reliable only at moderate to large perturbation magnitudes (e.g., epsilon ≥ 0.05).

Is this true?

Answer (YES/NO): NO